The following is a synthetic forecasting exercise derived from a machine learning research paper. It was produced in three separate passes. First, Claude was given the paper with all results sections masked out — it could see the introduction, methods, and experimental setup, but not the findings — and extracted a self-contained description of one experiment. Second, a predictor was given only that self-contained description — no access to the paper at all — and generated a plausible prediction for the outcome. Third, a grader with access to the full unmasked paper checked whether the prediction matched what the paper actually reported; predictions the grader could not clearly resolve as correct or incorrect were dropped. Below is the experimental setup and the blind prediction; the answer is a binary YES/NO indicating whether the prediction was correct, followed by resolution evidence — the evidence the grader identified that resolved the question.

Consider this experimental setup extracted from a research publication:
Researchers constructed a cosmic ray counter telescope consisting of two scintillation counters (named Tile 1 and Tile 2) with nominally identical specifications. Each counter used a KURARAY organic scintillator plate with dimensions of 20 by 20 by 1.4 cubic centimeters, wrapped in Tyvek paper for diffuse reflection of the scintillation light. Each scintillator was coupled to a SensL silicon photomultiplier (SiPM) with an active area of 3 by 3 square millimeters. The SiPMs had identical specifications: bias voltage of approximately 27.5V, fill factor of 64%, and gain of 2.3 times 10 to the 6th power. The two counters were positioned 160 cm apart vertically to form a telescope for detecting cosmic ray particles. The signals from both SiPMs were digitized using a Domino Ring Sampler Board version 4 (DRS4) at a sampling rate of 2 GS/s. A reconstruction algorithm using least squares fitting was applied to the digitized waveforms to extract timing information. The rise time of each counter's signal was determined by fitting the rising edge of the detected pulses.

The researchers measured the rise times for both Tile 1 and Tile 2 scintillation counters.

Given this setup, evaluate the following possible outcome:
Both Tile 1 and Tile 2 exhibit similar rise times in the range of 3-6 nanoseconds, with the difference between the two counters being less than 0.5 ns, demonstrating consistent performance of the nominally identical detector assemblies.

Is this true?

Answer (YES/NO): NO